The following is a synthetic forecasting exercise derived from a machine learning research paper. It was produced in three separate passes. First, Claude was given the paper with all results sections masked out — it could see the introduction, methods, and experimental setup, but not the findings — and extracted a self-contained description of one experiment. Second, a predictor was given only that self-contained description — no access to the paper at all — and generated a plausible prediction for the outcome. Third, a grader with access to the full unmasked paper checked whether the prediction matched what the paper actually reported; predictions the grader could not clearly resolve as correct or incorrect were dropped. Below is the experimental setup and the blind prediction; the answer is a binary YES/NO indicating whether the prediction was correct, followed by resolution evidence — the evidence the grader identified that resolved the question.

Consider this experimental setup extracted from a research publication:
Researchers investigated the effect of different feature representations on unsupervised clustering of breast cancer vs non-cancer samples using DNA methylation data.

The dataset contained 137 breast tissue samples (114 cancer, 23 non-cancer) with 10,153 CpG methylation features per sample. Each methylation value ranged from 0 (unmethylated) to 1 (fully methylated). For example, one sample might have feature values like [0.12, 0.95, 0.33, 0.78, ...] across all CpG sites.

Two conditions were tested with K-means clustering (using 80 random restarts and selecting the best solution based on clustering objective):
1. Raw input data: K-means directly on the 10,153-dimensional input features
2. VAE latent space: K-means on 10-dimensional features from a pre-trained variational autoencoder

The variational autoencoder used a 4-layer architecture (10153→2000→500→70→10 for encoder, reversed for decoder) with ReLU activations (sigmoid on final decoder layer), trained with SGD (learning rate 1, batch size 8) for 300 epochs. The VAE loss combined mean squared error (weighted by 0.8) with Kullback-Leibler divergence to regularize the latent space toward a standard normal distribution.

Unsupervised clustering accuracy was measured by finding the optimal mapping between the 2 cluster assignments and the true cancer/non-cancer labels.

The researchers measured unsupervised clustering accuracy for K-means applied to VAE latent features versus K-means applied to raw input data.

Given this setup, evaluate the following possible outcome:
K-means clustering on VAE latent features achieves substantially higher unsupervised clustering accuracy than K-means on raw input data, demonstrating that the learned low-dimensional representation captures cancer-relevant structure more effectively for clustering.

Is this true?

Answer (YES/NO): NO